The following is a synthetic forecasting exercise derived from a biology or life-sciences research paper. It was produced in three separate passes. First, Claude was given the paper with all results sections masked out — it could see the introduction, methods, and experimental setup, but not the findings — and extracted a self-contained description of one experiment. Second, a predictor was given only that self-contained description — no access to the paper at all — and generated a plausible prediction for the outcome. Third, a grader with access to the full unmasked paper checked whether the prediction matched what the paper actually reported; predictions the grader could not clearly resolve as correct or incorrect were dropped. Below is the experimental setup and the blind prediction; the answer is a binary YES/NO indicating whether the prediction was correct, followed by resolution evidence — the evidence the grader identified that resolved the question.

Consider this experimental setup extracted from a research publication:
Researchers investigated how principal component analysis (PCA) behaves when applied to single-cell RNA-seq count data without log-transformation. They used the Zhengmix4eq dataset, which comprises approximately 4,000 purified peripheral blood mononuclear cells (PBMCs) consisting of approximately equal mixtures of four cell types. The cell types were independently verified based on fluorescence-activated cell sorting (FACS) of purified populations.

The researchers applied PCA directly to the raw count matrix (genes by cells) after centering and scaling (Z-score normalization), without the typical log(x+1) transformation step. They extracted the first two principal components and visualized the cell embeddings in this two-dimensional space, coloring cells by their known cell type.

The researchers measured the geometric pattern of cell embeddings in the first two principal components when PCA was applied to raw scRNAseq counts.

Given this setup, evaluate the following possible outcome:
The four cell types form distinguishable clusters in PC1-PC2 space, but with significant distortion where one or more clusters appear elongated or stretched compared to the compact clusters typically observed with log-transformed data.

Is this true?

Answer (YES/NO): NO